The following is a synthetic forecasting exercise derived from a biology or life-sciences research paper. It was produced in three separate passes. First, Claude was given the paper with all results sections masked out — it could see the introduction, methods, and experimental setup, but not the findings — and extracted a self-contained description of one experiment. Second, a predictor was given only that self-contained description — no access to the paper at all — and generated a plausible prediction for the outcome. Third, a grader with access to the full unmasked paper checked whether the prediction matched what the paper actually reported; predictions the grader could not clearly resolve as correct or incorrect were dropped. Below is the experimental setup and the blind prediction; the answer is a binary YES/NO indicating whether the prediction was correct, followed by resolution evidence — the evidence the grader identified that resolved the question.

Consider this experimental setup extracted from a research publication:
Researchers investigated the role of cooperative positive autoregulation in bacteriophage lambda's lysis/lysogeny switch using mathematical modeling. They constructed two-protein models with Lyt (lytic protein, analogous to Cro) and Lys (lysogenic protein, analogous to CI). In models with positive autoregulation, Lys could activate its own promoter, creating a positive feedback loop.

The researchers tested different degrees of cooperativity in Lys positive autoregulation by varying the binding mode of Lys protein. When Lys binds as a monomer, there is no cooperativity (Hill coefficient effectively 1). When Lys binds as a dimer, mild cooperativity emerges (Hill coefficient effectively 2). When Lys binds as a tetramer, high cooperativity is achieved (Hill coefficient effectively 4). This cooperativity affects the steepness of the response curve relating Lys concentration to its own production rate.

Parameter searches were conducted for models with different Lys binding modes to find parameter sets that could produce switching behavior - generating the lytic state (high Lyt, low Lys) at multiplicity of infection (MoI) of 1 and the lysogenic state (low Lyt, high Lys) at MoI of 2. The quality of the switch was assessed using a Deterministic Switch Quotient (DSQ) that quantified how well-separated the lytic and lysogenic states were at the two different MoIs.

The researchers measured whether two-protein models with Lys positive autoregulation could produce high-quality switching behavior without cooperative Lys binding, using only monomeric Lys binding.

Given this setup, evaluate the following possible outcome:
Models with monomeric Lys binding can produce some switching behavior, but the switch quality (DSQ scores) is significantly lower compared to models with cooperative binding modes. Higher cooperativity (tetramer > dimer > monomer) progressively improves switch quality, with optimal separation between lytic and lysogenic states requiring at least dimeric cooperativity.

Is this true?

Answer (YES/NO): NO